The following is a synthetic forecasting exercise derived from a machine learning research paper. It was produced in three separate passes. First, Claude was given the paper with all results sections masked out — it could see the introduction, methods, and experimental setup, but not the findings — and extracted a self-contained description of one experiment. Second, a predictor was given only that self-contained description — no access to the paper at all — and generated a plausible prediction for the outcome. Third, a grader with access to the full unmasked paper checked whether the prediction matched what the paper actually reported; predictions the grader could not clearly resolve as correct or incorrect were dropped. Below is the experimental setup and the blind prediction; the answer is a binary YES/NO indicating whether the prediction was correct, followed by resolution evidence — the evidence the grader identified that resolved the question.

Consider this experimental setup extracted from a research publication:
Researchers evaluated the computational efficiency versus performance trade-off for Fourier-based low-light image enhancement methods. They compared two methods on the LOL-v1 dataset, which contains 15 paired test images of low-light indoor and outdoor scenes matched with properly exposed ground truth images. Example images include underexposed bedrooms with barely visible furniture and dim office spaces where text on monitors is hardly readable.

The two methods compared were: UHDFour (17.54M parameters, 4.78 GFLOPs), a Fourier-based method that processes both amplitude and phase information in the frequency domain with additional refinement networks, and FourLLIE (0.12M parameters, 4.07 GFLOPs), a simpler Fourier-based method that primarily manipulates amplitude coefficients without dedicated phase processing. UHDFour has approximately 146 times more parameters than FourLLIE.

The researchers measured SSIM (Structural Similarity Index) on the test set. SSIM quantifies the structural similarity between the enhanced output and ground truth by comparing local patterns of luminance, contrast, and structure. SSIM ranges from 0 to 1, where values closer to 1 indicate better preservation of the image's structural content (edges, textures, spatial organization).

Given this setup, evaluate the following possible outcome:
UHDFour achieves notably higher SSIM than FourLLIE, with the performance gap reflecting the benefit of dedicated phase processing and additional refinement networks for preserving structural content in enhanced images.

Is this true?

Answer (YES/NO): NO